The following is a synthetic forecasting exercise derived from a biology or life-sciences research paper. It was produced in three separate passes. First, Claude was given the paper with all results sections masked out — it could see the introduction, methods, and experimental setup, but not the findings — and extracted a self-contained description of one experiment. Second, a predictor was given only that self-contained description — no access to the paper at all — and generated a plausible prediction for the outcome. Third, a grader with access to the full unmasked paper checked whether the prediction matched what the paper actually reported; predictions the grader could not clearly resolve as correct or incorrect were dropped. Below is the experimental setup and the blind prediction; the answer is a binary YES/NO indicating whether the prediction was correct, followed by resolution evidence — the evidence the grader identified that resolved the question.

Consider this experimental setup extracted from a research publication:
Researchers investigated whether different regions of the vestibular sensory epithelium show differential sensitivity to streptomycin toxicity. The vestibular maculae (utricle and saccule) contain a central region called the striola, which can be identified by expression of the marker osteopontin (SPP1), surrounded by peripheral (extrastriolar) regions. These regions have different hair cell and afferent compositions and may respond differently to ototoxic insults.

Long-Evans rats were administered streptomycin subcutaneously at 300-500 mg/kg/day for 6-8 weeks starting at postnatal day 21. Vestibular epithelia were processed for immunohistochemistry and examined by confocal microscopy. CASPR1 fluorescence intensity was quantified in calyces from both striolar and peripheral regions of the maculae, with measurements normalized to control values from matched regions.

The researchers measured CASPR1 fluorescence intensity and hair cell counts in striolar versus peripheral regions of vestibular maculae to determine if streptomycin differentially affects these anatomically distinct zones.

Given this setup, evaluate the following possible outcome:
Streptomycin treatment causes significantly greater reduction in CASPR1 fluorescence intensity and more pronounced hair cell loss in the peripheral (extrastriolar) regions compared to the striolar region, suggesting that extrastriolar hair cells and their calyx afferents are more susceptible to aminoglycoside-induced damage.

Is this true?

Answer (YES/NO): NO